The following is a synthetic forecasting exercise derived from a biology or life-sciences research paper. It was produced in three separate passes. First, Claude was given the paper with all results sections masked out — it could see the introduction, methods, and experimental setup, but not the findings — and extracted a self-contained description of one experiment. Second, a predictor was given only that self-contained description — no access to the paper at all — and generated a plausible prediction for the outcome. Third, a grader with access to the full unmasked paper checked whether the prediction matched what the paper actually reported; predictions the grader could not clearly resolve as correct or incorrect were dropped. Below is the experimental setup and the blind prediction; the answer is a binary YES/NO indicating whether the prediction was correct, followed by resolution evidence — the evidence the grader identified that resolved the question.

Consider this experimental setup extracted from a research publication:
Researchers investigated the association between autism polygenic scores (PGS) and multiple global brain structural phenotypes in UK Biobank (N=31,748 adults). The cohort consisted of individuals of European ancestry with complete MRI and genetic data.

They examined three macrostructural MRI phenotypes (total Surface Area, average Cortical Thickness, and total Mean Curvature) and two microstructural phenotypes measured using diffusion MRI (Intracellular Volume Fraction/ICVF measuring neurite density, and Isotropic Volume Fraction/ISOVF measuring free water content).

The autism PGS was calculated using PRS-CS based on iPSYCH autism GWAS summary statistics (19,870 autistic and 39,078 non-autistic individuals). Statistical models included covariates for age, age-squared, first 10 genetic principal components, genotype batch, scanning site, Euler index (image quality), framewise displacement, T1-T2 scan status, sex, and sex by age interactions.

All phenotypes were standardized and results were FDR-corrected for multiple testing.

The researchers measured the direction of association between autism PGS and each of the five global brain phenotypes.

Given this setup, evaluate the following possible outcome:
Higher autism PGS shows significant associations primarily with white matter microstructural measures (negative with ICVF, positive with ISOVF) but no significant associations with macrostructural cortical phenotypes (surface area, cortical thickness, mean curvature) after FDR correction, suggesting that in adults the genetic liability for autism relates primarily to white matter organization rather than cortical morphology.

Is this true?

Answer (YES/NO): NO